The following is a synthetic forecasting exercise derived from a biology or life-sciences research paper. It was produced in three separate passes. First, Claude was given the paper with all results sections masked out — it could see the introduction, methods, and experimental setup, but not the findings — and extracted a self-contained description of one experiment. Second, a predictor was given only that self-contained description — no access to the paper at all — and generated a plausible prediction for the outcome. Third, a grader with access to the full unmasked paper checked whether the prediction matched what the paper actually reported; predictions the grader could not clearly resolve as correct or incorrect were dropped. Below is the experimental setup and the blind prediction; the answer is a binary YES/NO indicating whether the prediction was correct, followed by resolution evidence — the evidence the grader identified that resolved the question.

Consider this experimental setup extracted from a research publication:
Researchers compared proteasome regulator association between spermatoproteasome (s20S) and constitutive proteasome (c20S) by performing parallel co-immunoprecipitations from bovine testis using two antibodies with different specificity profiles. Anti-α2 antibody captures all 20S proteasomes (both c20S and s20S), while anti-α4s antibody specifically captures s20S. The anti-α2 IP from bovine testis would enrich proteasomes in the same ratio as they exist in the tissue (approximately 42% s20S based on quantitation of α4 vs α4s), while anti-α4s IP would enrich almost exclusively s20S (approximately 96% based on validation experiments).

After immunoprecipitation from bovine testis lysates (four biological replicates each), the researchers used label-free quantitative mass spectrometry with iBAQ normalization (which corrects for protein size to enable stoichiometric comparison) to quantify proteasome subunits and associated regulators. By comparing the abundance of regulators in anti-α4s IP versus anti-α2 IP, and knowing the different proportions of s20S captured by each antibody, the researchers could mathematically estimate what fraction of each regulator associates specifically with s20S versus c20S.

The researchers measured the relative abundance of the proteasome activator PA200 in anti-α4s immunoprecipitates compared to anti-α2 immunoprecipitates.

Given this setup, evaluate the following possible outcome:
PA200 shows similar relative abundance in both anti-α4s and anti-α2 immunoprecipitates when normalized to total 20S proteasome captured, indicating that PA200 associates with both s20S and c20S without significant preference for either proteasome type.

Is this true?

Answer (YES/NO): NO